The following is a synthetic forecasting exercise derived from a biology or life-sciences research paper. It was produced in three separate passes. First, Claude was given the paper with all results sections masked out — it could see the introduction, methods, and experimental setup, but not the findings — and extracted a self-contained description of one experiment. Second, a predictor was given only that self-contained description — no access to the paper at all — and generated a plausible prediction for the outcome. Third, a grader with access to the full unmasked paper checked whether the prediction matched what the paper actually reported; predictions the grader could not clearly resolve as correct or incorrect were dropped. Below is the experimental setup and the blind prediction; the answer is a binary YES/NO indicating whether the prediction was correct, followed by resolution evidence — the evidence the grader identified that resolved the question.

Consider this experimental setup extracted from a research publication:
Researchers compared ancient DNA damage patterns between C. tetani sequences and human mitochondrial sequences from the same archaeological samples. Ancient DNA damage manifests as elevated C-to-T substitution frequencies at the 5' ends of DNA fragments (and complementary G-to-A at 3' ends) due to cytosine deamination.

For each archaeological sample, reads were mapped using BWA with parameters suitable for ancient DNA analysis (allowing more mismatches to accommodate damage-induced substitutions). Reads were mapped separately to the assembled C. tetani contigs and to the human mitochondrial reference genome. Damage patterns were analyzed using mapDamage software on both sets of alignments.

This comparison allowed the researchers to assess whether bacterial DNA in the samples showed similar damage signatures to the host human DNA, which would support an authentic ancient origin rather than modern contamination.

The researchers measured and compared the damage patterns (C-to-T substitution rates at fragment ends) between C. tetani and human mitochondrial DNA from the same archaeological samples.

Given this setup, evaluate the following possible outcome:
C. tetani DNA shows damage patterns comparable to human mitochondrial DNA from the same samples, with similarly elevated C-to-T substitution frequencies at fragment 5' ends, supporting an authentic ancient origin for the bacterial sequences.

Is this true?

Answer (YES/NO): NO